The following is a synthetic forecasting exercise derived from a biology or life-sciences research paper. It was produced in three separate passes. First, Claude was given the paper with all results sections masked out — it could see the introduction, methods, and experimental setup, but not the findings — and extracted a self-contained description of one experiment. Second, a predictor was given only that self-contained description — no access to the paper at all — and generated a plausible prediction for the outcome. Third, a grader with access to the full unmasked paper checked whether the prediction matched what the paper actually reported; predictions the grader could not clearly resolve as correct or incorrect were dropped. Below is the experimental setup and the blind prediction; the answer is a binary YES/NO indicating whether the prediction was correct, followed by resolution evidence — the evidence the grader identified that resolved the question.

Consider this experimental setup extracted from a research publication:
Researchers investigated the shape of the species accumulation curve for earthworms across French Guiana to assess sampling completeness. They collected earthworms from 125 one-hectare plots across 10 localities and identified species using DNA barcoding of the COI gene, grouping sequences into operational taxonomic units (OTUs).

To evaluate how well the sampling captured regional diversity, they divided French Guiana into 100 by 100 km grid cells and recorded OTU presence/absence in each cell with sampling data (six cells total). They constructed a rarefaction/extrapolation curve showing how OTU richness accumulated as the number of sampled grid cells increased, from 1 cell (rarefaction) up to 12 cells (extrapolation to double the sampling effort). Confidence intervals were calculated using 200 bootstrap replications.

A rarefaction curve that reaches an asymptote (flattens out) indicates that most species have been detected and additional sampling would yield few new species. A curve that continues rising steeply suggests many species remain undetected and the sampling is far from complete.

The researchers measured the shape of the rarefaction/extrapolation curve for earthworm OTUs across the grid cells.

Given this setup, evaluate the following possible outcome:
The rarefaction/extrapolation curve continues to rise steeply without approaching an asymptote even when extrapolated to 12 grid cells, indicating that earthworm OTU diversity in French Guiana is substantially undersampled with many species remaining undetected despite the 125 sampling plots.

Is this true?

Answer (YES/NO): YES